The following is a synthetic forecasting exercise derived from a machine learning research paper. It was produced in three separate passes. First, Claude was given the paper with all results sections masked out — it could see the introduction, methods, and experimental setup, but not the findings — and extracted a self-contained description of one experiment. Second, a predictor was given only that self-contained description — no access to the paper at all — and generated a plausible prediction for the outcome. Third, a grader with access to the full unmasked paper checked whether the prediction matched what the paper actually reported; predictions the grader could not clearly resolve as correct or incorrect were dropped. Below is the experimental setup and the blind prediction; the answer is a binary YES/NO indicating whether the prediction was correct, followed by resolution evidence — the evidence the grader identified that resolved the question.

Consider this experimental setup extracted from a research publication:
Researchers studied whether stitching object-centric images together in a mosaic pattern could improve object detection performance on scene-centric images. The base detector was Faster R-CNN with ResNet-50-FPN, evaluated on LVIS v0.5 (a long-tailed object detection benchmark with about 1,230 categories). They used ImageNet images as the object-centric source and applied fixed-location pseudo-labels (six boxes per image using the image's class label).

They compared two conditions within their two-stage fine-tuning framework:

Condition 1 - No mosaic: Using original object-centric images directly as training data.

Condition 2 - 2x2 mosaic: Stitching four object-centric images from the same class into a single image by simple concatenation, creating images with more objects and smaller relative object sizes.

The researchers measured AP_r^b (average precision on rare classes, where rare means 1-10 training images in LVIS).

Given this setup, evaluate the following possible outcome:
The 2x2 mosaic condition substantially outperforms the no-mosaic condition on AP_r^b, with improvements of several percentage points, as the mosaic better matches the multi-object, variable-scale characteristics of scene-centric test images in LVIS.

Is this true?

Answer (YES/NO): NO